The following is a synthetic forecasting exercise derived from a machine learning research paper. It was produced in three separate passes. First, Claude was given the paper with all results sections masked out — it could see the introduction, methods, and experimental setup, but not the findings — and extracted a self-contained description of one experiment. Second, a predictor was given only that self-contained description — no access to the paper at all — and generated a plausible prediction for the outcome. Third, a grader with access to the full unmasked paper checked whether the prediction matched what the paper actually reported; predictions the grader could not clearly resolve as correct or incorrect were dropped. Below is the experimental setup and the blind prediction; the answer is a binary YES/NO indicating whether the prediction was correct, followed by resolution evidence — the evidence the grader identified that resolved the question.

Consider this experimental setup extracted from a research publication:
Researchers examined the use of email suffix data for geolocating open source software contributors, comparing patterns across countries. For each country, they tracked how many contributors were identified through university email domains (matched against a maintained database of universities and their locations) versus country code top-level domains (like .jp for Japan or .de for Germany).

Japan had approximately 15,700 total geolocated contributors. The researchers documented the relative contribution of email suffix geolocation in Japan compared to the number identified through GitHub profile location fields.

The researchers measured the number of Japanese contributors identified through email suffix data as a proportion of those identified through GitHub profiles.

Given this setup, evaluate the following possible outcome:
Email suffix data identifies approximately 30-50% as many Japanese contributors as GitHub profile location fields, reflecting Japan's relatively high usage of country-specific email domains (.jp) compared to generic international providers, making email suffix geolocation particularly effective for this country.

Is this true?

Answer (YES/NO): NO